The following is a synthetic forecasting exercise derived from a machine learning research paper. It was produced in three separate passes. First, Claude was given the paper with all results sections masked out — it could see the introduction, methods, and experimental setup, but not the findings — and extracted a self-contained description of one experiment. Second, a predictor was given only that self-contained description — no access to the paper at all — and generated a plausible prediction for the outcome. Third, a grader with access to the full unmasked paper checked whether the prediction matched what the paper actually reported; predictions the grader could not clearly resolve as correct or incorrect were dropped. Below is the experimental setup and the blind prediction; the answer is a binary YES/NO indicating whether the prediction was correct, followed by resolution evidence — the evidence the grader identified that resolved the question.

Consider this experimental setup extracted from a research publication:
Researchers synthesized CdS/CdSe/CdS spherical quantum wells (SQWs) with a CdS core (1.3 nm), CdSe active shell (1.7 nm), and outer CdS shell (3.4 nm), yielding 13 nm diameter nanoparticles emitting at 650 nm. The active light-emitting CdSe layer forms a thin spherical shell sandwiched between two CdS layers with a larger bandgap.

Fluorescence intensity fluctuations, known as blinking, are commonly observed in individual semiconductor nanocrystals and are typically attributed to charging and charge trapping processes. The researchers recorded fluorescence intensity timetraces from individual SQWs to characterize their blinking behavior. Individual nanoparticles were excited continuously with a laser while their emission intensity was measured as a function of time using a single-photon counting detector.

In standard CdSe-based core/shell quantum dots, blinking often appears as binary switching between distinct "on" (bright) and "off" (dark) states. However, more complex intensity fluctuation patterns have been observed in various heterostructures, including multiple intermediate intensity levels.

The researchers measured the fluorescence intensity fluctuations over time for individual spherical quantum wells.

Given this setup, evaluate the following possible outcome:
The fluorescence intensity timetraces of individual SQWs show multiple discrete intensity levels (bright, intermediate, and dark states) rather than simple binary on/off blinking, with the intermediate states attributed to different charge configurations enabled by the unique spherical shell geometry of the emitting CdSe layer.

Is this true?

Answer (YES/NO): NO